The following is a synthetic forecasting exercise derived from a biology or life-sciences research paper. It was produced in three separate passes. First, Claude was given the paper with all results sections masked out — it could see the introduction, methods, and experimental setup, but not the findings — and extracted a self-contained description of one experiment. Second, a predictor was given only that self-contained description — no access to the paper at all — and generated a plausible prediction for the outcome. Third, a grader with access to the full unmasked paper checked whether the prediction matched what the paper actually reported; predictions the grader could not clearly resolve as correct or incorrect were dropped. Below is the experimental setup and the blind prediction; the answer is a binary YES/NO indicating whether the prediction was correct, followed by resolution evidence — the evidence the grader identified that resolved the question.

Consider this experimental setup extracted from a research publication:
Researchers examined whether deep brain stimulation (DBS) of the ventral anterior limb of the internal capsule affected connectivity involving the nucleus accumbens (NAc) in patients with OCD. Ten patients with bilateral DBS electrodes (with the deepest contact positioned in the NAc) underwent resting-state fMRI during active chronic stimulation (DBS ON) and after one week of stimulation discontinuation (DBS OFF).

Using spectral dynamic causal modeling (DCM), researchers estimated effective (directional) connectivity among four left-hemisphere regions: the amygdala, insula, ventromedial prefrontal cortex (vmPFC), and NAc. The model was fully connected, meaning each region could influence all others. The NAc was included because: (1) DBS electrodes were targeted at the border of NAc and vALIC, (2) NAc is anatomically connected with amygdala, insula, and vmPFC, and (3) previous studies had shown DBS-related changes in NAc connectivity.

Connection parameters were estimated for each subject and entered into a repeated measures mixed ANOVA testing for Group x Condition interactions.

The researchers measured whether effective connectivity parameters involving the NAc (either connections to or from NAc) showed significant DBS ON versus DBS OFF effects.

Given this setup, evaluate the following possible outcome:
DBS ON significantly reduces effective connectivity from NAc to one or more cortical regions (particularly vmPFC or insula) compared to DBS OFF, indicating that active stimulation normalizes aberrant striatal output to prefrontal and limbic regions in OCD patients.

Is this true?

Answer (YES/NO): NO